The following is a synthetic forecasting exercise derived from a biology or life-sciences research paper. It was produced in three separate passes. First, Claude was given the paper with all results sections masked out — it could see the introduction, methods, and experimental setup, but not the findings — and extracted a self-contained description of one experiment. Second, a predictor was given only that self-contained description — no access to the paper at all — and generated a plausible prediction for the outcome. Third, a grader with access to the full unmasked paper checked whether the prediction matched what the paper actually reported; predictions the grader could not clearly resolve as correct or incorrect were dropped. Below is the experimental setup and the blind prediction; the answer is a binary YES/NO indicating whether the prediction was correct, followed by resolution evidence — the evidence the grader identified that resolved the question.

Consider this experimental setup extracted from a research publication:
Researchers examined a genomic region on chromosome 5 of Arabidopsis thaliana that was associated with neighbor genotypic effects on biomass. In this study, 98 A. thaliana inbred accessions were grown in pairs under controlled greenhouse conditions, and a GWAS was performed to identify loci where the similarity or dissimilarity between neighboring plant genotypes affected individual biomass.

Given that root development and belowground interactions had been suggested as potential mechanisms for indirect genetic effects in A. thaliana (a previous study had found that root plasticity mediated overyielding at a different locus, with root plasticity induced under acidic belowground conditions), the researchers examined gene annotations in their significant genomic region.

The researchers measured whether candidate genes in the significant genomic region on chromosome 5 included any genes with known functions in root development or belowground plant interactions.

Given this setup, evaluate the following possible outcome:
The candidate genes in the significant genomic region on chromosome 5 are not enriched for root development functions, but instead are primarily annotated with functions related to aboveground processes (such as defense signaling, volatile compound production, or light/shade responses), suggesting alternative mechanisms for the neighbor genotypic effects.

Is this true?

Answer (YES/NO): NO